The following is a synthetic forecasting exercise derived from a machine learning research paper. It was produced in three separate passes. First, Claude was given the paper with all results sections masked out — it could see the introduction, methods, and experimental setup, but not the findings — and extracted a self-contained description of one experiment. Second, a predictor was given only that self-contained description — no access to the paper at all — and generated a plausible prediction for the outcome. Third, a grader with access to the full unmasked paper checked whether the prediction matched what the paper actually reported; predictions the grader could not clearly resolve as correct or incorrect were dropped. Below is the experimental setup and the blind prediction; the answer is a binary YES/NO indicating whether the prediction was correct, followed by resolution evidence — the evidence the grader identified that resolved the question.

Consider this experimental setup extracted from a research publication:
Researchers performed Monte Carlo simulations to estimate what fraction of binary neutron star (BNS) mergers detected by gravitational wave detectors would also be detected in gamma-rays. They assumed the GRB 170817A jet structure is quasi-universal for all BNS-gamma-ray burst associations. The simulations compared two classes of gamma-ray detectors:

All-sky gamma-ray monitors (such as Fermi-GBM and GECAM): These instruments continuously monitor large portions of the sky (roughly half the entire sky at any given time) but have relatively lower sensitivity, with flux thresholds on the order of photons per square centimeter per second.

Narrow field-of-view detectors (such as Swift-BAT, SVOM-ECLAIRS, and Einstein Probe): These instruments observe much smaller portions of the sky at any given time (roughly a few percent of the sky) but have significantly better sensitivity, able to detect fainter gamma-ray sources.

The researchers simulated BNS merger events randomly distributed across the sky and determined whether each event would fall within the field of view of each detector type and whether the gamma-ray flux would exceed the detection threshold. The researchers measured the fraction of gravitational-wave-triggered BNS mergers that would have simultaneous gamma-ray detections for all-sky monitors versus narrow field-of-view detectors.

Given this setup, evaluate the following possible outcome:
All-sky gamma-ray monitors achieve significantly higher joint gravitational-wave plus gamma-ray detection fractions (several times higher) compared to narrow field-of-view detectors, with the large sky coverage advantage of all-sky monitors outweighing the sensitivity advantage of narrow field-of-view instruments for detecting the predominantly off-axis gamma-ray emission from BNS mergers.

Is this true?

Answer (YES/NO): YES